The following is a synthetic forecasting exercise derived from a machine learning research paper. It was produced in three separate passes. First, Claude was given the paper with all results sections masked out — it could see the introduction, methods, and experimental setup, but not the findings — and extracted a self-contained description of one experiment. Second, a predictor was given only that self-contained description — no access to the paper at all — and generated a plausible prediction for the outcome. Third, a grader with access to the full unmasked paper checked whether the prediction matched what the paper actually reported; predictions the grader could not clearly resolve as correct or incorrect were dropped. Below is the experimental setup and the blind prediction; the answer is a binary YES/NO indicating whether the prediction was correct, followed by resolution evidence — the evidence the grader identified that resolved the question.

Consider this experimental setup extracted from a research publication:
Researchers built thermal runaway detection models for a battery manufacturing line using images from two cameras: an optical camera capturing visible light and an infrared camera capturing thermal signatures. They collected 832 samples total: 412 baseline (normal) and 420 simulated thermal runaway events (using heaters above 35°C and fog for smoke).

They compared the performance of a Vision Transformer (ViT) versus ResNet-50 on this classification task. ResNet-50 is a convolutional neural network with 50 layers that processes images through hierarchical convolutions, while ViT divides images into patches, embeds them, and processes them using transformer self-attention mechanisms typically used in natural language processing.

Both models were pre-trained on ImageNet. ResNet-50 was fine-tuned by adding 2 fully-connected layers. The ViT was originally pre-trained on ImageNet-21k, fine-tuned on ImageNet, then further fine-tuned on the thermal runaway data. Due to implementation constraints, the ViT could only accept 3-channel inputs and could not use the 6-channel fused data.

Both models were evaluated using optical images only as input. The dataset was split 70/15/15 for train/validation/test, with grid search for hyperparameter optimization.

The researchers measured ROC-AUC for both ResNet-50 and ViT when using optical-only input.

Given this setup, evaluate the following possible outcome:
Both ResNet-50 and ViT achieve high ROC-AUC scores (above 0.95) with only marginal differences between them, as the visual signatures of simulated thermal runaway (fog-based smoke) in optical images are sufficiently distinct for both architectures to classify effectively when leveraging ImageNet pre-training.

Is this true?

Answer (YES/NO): YES